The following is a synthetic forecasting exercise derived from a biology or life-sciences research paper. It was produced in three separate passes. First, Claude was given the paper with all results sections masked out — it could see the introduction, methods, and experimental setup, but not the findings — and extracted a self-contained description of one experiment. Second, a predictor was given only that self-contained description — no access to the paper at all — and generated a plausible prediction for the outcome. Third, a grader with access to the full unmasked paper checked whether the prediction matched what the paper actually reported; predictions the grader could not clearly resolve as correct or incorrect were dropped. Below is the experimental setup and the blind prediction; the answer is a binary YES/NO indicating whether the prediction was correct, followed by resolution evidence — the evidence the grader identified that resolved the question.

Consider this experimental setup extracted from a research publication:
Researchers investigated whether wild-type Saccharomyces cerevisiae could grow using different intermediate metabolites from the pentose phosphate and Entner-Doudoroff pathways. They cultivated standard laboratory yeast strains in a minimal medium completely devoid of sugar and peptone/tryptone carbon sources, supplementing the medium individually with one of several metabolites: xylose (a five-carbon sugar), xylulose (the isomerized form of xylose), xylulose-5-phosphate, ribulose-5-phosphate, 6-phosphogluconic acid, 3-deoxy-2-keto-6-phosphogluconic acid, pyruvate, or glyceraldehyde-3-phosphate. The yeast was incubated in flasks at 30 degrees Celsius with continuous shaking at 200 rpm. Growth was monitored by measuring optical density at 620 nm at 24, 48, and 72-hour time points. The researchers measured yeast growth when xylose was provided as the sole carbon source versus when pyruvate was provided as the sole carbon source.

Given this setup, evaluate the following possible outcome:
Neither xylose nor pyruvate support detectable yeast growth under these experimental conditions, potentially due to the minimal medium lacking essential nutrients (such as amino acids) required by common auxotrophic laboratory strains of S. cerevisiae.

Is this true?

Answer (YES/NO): NO